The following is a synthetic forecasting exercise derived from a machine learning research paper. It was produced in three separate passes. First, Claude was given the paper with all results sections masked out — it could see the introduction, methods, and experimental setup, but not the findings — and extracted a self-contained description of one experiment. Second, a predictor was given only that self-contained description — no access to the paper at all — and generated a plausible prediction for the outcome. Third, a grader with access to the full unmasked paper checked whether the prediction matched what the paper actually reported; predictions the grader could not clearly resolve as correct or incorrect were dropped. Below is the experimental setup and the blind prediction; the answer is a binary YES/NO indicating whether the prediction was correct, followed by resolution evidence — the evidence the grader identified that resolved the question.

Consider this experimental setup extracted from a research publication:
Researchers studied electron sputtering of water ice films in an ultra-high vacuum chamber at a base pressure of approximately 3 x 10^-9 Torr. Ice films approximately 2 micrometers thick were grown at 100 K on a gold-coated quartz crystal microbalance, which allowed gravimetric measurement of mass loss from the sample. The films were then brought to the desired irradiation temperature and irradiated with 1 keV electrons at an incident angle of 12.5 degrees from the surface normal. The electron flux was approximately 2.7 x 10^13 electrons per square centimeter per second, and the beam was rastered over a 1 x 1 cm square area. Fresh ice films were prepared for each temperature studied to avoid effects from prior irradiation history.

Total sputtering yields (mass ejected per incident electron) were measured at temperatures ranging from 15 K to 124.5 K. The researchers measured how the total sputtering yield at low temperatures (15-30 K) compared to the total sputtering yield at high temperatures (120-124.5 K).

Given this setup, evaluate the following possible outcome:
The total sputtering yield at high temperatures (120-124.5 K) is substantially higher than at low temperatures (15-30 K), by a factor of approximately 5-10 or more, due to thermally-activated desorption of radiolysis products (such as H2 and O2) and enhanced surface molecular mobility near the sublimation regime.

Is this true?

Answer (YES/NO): NO